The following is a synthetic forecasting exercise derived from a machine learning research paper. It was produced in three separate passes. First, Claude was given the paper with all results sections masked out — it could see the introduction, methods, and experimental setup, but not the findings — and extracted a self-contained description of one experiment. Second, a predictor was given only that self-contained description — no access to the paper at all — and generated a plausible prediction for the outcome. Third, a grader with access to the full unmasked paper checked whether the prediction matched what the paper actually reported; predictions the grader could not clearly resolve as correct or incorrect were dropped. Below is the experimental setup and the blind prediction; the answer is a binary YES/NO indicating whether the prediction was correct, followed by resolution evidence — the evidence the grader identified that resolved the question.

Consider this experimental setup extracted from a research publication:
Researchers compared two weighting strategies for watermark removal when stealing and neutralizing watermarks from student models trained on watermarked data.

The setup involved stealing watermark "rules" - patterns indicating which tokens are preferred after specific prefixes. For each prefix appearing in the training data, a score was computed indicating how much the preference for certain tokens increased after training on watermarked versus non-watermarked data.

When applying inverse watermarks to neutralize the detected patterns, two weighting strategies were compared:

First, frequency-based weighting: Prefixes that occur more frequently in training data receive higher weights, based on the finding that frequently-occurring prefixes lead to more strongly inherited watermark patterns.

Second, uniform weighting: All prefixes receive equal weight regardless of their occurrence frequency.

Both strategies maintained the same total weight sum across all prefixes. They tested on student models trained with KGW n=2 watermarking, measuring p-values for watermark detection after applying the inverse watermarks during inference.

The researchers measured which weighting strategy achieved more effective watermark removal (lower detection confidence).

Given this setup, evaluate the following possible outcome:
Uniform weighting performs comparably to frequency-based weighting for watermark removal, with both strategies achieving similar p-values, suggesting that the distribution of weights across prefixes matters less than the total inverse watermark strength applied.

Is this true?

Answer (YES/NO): NO